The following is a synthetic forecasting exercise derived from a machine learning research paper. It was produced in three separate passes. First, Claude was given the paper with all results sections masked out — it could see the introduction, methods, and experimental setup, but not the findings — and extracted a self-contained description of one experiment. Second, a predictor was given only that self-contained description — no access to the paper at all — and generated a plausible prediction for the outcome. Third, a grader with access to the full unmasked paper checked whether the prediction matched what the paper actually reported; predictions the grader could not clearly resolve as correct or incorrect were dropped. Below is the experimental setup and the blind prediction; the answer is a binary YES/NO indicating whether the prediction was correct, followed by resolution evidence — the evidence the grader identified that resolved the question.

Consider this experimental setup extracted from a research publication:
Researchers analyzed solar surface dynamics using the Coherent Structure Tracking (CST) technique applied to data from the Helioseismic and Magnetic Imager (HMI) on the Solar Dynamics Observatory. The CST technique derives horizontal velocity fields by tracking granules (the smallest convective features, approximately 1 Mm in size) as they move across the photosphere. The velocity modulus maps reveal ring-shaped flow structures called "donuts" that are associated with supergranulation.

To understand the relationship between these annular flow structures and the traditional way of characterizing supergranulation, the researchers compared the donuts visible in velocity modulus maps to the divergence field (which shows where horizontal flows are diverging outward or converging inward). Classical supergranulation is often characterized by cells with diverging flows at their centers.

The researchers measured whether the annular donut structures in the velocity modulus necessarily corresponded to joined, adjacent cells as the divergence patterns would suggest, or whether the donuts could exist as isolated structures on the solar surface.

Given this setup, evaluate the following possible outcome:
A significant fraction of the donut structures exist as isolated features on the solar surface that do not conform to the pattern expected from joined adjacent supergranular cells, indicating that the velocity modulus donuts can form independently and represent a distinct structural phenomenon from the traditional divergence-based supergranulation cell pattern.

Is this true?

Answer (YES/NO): YES